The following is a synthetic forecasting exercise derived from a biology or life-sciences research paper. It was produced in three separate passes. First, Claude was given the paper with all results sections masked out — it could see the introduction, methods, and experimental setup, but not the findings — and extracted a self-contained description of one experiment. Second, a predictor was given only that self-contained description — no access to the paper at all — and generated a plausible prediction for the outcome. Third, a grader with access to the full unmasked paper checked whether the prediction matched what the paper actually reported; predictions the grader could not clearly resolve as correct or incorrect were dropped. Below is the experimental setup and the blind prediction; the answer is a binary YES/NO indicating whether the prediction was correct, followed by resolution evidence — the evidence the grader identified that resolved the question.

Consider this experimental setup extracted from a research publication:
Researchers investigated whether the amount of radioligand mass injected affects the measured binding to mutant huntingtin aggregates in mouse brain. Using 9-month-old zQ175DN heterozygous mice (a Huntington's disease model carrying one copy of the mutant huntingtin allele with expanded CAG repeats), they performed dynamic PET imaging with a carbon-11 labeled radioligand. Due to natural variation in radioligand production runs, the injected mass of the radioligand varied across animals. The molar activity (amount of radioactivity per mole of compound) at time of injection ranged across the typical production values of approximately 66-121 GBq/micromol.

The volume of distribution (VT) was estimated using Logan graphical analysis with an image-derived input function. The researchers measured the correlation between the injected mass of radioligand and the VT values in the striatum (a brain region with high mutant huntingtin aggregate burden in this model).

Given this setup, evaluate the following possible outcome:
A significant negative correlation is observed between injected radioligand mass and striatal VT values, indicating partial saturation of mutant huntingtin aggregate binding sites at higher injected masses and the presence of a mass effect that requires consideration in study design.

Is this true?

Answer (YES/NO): YES